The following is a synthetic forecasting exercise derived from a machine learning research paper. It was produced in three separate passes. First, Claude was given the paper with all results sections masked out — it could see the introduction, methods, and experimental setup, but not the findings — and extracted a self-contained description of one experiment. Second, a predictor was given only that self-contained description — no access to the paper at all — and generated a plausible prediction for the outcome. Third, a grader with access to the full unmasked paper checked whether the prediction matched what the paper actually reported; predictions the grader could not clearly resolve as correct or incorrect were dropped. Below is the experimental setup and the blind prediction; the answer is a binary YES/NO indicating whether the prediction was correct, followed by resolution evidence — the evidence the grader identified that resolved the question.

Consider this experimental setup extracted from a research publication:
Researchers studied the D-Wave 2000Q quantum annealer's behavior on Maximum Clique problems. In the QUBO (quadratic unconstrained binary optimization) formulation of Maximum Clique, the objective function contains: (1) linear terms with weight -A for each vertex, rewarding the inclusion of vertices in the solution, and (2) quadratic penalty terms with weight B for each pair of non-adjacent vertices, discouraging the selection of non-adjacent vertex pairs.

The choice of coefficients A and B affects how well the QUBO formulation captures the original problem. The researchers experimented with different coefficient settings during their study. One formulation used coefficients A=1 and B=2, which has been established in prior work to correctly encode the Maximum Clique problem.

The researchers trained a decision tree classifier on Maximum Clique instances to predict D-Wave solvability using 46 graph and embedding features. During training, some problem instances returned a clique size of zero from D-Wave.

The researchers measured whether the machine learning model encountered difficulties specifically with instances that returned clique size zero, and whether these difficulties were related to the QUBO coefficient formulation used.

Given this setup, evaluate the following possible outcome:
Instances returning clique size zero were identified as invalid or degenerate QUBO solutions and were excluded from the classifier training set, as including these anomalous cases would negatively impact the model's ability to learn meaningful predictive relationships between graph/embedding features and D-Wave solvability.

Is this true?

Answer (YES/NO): NO